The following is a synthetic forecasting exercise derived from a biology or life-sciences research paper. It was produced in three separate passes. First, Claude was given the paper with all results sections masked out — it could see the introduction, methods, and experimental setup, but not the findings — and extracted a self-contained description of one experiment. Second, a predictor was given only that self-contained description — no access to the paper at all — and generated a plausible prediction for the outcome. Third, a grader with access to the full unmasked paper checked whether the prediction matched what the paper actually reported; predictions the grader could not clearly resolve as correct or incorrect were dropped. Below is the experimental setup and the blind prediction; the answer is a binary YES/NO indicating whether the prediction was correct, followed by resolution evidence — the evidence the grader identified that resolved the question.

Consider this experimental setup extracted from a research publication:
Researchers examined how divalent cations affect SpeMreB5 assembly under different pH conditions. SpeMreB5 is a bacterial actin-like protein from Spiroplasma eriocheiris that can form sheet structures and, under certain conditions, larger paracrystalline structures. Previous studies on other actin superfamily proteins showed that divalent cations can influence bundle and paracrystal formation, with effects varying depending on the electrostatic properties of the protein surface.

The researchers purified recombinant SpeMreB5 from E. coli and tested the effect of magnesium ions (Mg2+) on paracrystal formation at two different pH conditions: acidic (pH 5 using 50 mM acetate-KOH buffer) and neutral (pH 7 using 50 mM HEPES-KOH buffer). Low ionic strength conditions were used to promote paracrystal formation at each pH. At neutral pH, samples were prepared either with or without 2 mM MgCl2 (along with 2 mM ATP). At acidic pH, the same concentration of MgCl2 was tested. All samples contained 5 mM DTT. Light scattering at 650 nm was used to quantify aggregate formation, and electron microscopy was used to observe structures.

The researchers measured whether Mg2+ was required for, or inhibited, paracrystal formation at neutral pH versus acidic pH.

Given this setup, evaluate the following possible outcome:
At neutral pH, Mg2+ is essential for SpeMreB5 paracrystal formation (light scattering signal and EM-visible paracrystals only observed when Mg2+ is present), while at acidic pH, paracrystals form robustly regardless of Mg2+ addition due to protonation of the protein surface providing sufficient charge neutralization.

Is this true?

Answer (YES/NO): NO